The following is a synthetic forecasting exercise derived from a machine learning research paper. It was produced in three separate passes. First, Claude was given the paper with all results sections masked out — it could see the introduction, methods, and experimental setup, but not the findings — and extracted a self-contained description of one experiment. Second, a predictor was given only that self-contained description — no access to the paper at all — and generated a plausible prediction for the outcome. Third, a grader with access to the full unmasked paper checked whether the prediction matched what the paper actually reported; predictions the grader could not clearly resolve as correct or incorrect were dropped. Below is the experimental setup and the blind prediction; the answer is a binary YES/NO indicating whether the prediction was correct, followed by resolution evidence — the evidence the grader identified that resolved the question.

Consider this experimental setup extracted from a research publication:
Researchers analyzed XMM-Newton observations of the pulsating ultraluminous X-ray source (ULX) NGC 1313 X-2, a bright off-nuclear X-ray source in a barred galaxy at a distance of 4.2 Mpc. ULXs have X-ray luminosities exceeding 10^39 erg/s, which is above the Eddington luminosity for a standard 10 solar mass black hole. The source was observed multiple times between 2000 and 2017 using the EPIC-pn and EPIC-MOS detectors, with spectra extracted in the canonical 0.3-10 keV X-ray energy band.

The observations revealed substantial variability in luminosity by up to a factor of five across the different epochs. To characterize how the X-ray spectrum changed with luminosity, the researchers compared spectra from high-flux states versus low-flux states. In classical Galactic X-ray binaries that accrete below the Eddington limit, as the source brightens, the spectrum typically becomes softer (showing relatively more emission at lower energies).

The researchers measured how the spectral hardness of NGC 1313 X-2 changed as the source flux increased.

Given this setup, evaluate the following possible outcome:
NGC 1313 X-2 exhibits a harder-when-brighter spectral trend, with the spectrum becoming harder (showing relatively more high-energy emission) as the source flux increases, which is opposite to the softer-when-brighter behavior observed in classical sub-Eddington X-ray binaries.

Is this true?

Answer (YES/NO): YES